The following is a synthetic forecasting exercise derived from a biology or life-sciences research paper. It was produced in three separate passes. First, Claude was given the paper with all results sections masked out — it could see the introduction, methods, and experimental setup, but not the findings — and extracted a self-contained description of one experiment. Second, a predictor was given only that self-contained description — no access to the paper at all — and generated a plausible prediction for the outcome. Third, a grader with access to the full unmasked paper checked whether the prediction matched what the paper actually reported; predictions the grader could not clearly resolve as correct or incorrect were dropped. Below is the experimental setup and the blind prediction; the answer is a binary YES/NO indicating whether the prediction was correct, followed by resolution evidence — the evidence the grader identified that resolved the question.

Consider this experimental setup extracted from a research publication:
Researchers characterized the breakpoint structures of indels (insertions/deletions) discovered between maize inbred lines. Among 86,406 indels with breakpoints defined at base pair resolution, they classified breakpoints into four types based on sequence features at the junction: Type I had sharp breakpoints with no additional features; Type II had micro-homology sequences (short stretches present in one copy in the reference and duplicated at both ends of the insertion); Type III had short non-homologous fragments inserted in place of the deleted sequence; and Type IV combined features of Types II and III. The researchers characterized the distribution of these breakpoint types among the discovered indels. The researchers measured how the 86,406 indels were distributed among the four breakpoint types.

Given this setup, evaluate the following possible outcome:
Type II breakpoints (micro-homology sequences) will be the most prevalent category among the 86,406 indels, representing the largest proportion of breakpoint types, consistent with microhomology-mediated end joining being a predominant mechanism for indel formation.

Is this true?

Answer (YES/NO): YES